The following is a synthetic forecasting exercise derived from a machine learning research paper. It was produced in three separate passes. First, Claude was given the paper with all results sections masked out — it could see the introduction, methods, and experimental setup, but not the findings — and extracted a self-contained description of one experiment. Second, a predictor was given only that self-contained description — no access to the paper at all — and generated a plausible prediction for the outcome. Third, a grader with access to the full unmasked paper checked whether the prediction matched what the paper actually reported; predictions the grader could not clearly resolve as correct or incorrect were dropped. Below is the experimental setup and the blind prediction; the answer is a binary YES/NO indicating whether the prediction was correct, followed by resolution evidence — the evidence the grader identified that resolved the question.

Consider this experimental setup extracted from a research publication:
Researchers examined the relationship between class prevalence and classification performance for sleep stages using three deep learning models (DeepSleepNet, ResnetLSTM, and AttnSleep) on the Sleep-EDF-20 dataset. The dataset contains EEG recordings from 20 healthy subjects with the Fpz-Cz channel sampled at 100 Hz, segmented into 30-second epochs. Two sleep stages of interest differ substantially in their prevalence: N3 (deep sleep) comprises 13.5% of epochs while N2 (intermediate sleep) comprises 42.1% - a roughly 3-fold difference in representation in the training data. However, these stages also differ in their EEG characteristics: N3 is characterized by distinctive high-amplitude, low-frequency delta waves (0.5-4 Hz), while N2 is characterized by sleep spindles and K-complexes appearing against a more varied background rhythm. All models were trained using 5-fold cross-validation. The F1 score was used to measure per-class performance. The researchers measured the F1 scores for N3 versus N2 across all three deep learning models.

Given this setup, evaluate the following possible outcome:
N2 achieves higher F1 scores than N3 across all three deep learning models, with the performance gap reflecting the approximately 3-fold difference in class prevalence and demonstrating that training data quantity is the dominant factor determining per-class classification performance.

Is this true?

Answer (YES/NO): NO